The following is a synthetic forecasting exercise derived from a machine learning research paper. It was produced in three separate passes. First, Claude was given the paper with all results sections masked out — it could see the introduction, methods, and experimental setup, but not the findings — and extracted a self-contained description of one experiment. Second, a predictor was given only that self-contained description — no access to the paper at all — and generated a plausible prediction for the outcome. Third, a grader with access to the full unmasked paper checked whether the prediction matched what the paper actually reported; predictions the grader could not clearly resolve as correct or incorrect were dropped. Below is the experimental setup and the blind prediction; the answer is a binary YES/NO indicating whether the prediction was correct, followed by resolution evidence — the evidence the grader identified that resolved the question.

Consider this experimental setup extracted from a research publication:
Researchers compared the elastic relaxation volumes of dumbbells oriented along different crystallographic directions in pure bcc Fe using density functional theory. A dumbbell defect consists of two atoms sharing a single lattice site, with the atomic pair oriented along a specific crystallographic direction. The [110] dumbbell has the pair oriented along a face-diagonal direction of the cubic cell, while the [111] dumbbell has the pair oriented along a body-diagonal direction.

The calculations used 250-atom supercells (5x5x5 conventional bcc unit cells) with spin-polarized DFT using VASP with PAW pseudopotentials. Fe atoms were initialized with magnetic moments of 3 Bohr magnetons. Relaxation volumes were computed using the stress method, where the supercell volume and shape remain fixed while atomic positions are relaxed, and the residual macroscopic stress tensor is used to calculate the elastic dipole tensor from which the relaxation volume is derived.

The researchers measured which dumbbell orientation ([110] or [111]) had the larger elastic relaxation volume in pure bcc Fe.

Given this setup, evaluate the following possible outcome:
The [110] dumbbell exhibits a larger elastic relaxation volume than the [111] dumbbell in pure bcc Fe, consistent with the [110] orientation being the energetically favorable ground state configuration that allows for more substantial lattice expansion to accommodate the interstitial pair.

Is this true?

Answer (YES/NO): YES